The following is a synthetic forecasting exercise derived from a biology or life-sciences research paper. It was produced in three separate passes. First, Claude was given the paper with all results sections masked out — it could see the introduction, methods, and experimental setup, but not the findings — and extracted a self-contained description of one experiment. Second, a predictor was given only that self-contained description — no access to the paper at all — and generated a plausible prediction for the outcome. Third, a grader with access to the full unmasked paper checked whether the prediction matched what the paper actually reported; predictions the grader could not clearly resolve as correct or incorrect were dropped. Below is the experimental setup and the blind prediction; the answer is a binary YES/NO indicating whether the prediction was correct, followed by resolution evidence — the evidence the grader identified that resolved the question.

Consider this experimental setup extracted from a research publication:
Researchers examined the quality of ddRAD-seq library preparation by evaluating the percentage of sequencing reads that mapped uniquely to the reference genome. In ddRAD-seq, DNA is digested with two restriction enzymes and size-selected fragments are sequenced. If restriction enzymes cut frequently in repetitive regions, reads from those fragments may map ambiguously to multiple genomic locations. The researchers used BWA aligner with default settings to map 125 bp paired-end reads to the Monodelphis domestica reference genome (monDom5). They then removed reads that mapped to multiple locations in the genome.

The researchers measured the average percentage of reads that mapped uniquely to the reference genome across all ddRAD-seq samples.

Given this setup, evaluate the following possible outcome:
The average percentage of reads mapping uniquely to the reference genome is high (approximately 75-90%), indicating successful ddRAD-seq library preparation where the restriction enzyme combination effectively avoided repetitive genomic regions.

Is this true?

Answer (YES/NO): YES